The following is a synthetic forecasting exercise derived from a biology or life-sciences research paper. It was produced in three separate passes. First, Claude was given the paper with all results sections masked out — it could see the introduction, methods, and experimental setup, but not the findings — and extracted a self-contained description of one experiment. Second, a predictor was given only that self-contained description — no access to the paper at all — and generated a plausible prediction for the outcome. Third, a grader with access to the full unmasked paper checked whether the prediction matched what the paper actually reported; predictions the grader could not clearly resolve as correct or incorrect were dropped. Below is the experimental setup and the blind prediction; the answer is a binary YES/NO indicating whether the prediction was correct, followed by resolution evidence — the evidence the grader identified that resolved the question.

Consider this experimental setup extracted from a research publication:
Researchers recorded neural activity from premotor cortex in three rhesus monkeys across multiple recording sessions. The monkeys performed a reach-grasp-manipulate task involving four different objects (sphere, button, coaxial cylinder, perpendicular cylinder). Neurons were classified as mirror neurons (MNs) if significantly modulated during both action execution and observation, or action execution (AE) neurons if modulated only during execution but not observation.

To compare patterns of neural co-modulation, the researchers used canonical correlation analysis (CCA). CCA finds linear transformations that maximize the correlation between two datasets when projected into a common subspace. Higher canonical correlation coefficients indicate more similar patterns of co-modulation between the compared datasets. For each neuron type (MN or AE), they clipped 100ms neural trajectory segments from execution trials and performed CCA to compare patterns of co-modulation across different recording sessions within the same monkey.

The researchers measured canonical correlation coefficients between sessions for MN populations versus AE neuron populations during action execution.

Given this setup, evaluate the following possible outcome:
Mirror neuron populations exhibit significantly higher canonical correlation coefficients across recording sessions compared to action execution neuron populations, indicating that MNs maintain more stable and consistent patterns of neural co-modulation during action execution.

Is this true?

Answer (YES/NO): YES